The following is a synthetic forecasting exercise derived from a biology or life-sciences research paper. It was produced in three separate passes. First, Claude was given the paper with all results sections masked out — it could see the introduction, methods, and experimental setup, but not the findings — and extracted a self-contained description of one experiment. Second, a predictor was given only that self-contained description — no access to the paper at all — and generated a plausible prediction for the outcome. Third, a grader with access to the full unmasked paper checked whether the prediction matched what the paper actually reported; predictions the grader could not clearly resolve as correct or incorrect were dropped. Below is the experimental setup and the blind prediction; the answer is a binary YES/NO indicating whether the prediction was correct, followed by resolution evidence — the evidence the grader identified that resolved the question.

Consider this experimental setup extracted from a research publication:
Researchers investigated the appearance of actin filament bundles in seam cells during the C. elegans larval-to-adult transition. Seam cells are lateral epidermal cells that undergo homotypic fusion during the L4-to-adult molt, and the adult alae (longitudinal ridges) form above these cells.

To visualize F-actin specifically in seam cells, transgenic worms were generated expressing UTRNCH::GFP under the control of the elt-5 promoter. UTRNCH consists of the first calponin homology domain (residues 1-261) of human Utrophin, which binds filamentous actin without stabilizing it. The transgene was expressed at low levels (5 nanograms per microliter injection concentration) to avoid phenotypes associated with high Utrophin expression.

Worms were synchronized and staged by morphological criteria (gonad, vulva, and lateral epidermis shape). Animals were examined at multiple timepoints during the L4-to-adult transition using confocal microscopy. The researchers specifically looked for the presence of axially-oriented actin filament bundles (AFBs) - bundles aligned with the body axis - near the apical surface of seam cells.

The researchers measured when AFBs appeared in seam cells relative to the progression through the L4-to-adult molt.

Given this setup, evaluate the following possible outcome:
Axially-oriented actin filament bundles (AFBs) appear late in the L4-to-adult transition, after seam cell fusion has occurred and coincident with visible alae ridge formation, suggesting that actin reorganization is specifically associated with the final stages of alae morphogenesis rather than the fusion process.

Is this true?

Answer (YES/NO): NO